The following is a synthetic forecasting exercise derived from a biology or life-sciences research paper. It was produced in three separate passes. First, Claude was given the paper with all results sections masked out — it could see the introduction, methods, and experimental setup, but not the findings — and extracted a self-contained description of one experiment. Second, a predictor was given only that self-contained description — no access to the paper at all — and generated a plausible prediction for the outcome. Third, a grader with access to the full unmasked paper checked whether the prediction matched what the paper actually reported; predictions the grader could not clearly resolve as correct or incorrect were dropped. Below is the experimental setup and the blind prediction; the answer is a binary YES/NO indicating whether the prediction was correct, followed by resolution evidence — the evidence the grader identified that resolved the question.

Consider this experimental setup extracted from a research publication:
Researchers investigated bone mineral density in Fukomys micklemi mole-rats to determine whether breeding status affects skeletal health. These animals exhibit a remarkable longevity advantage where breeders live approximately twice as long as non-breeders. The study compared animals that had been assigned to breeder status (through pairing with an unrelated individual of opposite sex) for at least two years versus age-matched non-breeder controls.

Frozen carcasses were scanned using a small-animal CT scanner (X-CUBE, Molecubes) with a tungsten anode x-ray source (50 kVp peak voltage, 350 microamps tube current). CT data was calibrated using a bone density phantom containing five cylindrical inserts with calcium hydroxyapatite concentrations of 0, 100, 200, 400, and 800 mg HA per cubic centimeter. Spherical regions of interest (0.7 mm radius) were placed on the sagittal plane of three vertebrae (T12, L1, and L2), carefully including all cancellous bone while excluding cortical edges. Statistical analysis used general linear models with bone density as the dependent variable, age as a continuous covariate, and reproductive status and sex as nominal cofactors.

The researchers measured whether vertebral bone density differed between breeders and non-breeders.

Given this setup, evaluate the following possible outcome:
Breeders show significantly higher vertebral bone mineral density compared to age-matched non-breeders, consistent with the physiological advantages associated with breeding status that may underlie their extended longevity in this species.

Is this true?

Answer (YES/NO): YES